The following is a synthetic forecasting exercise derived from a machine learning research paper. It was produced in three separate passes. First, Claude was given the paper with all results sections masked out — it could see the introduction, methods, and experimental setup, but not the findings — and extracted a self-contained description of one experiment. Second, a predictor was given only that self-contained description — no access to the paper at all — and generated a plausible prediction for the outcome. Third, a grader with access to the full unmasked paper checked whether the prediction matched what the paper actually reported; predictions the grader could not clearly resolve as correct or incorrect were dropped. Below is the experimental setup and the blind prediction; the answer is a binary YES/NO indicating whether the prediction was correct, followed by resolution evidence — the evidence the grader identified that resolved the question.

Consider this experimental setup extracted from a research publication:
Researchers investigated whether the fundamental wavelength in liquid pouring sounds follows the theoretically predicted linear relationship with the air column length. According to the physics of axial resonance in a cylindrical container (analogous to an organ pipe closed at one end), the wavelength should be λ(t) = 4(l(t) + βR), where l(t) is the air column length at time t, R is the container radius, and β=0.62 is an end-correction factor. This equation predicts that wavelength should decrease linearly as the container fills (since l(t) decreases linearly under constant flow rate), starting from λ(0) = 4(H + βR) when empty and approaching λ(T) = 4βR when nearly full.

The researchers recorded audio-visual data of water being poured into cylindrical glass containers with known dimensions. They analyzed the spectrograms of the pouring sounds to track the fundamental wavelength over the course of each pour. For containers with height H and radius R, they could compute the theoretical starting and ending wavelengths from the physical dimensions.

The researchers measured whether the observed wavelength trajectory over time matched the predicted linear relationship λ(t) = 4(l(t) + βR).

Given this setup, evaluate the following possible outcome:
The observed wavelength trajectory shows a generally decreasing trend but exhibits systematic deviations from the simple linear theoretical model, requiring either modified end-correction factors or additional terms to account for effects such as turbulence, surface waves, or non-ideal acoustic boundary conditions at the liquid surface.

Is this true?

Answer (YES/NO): NO